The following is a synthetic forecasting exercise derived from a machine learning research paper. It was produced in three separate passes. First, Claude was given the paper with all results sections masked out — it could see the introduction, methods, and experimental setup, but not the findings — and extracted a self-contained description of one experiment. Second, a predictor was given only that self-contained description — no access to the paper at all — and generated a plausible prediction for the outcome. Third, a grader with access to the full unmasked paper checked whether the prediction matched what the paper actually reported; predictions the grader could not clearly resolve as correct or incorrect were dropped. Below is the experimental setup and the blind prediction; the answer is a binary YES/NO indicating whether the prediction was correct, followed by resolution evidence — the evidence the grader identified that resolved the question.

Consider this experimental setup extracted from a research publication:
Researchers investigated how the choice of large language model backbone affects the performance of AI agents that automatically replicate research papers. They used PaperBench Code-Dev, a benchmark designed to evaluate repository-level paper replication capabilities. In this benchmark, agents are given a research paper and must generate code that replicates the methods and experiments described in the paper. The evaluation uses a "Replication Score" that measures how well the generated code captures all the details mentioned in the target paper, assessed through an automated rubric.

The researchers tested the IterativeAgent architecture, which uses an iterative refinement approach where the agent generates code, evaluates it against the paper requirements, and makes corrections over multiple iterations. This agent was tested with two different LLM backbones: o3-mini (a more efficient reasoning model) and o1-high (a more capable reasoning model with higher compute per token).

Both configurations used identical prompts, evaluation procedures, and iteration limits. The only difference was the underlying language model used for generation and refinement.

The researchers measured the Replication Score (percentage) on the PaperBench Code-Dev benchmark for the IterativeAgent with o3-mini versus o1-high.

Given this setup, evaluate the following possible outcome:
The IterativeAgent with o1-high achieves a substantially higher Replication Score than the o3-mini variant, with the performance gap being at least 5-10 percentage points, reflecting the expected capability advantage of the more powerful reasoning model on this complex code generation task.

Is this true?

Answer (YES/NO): YES